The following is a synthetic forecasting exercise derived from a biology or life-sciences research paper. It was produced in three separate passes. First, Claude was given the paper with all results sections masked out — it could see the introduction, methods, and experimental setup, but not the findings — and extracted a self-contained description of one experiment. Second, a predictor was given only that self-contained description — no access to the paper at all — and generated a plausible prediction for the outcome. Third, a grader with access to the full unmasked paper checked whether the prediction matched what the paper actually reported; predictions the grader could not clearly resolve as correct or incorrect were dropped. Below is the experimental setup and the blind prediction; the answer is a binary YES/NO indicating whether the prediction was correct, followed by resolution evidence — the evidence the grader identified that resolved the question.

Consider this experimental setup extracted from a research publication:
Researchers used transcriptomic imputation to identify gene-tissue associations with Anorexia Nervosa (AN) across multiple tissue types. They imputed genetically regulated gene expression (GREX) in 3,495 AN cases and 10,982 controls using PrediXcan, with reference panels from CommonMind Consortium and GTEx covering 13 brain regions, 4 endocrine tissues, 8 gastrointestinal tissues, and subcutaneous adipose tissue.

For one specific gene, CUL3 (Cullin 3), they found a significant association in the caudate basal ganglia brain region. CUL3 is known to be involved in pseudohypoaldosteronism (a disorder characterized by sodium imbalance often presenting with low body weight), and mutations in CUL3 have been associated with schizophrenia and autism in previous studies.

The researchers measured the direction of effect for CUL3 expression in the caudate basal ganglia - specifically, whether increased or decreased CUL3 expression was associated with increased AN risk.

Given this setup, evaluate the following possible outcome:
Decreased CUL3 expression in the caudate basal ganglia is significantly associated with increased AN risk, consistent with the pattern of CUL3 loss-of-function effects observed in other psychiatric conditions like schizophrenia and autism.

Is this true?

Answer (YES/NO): NO